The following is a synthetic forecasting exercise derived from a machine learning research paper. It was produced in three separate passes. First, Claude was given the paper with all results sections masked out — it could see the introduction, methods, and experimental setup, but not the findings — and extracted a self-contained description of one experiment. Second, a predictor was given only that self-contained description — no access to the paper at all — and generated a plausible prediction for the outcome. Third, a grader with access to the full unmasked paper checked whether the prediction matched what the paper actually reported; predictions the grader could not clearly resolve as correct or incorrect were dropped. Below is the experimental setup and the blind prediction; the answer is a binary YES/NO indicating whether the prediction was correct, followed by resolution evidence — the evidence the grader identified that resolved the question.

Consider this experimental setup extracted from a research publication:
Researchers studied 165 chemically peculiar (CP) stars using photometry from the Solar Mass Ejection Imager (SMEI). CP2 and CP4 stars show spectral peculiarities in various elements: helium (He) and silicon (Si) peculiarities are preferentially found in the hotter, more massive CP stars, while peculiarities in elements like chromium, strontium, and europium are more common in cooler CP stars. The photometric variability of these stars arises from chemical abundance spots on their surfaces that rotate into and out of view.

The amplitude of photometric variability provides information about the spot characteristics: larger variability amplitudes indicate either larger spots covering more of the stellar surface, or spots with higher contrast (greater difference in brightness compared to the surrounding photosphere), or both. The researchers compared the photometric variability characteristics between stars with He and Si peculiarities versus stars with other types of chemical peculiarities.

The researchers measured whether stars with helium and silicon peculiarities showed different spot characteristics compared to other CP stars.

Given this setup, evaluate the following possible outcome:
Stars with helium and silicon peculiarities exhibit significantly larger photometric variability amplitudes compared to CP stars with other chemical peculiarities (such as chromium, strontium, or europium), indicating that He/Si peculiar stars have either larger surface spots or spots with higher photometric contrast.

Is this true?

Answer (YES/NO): YES